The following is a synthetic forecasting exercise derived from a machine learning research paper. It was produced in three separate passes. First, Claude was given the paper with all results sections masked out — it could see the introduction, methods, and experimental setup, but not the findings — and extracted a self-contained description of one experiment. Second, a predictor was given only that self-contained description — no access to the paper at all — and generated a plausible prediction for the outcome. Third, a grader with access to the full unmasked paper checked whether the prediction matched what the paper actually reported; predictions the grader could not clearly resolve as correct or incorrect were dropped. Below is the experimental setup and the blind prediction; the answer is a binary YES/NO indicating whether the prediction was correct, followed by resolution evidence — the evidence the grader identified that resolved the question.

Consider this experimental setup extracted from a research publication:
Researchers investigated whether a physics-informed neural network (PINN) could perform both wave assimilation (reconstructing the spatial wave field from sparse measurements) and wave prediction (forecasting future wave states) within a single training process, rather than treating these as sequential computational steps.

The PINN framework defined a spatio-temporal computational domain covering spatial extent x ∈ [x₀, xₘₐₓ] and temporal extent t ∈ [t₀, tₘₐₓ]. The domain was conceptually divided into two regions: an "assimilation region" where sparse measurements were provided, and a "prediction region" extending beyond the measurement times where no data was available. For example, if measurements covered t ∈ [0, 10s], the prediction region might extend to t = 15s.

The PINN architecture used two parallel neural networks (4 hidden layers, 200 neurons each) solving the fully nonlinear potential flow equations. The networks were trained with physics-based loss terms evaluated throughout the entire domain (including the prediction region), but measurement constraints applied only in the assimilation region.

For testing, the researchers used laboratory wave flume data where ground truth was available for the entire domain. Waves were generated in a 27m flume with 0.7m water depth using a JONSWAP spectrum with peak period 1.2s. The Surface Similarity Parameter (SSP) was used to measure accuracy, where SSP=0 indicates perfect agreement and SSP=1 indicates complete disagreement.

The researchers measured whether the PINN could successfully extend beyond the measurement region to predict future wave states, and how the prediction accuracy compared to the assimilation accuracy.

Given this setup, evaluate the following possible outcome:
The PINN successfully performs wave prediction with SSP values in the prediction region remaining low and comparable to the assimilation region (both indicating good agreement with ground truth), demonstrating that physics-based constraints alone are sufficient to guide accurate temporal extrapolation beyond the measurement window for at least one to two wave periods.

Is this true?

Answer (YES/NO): NO